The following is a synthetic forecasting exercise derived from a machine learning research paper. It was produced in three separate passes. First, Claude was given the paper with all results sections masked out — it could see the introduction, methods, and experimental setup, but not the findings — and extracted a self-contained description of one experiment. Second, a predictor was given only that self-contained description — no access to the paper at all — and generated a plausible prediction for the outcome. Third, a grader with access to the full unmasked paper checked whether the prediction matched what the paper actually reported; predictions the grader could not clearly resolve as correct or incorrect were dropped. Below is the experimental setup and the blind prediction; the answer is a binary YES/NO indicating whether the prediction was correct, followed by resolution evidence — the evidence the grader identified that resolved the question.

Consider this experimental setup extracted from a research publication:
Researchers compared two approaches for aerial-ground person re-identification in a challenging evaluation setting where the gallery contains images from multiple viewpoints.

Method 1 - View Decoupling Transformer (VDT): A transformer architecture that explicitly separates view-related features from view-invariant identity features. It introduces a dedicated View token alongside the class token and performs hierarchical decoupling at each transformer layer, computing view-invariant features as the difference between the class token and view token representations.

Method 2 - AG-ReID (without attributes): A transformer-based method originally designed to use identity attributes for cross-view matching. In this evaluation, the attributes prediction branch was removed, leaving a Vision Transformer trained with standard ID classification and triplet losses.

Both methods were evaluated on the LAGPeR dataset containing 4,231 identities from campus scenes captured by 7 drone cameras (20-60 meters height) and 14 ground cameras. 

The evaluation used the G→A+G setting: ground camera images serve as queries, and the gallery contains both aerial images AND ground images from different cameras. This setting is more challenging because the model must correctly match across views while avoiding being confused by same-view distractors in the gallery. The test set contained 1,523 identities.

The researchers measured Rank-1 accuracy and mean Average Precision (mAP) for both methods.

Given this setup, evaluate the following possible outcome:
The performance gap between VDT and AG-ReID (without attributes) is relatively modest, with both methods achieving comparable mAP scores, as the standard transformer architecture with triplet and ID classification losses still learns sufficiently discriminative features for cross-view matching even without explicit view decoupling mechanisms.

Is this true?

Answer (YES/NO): YES